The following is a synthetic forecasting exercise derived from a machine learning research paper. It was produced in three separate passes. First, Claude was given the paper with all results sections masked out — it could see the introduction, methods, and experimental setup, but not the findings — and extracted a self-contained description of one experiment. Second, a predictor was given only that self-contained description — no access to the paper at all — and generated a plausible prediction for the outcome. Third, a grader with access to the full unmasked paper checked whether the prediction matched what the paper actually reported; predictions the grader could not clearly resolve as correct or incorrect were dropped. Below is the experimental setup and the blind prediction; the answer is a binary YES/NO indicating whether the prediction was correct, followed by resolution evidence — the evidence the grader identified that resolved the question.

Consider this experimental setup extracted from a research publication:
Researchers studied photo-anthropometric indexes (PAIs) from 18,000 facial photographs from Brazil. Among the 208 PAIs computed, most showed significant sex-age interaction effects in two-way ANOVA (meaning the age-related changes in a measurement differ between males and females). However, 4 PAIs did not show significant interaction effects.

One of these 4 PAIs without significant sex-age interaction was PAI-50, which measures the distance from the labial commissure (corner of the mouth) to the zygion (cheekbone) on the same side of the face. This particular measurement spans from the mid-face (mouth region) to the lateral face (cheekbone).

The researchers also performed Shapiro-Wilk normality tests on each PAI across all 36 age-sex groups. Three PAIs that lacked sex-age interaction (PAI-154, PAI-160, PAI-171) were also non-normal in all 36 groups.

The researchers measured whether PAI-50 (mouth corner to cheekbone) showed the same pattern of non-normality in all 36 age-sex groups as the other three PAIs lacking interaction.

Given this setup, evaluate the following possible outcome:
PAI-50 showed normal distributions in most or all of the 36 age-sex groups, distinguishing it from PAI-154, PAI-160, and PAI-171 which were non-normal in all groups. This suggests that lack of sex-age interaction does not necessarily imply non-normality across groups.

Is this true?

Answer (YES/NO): YES